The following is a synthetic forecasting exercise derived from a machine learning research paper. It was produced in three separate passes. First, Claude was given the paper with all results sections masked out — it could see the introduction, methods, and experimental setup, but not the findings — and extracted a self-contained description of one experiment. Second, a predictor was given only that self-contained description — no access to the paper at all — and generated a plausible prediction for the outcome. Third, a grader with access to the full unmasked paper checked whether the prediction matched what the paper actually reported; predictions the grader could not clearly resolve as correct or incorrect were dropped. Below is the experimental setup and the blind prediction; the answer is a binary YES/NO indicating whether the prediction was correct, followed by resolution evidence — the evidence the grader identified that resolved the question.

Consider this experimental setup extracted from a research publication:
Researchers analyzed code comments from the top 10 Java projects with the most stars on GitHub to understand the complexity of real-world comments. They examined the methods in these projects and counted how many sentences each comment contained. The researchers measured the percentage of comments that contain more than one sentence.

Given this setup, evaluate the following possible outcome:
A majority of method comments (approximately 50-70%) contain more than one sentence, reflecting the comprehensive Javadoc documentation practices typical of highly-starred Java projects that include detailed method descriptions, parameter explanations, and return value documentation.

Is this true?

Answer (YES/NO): YES